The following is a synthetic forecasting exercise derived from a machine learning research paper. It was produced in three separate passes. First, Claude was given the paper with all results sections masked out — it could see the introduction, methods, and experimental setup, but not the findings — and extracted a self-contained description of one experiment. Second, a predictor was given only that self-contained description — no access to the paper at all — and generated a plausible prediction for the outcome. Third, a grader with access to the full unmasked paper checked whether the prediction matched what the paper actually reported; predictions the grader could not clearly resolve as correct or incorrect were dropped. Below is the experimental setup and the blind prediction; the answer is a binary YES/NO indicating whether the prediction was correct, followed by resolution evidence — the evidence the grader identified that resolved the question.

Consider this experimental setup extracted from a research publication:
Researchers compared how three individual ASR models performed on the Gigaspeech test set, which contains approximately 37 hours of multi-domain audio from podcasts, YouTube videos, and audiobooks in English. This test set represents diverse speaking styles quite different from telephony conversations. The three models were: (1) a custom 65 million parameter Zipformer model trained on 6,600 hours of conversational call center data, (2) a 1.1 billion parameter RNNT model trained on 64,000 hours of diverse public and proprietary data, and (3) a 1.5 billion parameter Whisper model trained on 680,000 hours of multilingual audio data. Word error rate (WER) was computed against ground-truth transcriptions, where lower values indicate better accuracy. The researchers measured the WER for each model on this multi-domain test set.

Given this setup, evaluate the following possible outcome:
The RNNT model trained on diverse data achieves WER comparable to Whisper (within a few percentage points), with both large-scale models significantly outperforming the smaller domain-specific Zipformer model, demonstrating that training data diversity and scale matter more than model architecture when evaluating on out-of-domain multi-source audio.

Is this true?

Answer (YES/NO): NO